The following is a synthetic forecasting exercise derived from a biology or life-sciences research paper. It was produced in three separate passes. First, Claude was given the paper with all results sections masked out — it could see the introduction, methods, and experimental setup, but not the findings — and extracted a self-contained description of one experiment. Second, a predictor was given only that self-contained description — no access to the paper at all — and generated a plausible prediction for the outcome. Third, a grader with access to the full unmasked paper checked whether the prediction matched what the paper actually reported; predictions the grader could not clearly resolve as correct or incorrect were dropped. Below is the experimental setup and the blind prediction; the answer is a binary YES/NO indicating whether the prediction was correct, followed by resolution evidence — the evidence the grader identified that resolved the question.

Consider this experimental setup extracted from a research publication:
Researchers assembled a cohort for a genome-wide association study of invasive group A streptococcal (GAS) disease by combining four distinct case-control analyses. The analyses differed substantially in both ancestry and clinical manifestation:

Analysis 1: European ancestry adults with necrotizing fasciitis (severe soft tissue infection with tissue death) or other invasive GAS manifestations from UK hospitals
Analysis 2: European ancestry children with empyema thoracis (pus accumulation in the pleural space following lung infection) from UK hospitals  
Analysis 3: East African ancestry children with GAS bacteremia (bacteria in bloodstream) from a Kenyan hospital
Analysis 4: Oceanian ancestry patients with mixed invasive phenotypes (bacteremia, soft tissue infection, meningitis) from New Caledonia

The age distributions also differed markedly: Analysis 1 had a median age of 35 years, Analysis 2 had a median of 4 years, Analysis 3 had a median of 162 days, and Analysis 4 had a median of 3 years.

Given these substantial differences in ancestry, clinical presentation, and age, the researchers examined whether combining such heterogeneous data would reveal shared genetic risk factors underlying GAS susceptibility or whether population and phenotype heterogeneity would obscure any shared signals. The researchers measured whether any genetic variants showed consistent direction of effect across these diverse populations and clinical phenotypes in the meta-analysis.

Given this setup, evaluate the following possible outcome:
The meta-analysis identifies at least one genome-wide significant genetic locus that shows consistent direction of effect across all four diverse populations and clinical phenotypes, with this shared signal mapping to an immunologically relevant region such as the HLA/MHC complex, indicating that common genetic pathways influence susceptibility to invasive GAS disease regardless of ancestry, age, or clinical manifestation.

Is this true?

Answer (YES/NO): NO